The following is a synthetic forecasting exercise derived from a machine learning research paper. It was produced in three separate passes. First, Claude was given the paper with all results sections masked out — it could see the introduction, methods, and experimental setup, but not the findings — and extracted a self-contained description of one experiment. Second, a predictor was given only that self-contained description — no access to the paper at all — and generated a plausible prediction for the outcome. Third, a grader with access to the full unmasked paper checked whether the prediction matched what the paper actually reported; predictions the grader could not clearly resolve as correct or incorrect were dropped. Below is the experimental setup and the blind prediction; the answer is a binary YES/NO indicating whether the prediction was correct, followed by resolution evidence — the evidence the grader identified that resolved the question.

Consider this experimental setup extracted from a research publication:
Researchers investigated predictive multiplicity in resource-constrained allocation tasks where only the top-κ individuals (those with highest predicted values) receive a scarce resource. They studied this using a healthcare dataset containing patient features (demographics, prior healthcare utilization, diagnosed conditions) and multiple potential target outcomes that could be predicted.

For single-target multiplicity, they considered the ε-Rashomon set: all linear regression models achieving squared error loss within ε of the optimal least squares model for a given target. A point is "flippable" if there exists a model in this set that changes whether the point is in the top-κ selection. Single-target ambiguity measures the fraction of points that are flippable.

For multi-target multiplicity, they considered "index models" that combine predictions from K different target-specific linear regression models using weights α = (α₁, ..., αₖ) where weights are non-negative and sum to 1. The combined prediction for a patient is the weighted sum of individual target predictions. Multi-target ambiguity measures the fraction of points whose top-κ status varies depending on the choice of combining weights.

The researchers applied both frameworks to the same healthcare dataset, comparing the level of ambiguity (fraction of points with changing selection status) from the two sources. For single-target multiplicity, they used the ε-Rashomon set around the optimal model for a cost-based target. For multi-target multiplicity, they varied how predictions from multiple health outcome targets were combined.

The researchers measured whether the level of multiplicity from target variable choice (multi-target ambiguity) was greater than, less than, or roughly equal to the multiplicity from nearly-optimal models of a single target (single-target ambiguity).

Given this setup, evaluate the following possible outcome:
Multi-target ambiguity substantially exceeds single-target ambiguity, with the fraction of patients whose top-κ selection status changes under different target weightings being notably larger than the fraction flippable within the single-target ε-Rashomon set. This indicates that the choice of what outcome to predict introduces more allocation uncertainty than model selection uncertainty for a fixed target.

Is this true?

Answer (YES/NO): YES